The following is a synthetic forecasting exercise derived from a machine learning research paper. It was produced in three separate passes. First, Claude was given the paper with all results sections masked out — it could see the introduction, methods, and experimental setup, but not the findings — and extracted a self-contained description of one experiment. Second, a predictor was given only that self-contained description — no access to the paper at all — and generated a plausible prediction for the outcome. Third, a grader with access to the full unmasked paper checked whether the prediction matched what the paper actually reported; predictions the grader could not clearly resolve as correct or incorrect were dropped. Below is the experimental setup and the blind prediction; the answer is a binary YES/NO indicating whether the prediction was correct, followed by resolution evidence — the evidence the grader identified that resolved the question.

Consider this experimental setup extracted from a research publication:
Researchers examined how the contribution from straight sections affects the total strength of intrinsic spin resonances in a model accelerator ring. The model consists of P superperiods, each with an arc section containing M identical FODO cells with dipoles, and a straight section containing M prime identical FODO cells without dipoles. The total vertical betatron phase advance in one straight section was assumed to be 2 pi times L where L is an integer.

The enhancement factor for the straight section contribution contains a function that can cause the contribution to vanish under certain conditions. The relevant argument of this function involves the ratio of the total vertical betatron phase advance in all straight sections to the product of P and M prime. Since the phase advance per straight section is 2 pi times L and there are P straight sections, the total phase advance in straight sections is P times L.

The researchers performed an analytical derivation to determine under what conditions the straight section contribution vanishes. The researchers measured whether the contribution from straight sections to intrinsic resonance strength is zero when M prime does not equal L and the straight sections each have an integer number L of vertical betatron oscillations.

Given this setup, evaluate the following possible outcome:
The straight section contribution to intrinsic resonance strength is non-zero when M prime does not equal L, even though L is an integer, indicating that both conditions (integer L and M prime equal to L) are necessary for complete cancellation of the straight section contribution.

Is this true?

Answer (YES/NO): NO